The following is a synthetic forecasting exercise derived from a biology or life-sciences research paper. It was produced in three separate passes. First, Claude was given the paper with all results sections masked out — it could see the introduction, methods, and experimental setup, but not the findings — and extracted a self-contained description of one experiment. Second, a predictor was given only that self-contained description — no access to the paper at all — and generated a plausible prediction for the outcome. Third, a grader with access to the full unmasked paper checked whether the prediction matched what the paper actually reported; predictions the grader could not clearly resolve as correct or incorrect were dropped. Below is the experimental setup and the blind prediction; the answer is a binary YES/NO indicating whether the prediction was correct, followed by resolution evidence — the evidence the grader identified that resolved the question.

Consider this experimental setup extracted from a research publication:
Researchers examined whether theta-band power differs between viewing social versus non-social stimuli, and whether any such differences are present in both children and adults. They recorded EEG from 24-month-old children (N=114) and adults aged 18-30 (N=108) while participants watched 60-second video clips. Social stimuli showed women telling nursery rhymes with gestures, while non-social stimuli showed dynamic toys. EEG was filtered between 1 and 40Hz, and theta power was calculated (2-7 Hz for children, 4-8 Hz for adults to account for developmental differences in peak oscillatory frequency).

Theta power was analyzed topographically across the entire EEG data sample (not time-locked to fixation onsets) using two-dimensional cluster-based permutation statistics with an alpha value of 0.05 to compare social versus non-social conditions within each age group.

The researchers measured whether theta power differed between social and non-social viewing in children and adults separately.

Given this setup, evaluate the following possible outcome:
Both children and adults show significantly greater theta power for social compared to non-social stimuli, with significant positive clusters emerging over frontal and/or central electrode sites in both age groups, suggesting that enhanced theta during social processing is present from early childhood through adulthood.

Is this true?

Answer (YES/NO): NO